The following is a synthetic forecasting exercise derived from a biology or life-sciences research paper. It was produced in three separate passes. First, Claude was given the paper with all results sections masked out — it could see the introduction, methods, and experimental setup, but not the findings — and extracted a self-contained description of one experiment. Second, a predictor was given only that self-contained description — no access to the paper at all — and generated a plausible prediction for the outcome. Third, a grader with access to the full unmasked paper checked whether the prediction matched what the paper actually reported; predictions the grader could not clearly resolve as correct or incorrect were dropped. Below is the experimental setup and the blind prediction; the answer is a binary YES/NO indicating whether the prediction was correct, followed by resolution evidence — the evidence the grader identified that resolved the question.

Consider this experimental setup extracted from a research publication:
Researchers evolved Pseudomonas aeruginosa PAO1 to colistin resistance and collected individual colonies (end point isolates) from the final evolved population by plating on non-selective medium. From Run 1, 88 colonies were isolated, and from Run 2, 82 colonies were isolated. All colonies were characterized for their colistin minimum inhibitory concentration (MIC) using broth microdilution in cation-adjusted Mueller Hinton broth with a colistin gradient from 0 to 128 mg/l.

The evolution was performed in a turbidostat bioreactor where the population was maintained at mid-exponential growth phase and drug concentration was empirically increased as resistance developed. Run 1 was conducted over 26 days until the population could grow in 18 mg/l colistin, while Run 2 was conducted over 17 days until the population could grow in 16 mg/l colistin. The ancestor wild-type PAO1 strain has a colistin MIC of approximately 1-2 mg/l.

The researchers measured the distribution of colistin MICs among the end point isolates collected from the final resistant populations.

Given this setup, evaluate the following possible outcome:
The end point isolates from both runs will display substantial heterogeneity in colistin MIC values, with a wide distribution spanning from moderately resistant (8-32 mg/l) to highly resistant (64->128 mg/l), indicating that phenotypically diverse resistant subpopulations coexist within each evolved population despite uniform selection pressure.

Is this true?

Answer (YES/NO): NO